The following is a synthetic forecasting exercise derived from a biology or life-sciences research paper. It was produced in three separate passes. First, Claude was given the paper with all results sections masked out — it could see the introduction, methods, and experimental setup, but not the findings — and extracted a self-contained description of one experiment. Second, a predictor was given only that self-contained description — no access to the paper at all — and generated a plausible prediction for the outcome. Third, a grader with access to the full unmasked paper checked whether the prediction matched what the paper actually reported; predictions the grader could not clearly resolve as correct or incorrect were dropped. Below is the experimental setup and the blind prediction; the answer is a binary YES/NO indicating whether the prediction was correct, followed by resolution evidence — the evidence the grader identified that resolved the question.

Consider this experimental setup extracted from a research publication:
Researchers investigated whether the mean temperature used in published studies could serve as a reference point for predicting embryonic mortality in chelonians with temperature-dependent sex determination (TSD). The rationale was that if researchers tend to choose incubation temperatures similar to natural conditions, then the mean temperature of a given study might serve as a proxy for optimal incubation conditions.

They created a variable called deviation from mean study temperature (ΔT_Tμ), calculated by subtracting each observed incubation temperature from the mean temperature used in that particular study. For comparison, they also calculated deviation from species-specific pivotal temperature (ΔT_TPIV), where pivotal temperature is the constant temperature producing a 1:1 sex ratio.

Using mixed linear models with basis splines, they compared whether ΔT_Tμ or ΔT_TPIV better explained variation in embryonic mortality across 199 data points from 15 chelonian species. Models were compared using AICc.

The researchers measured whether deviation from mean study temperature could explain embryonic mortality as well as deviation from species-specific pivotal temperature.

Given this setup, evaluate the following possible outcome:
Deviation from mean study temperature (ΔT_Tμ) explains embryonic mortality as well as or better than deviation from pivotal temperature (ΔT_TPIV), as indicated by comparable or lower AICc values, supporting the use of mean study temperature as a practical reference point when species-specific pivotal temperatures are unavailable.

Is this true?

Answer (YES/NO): NO